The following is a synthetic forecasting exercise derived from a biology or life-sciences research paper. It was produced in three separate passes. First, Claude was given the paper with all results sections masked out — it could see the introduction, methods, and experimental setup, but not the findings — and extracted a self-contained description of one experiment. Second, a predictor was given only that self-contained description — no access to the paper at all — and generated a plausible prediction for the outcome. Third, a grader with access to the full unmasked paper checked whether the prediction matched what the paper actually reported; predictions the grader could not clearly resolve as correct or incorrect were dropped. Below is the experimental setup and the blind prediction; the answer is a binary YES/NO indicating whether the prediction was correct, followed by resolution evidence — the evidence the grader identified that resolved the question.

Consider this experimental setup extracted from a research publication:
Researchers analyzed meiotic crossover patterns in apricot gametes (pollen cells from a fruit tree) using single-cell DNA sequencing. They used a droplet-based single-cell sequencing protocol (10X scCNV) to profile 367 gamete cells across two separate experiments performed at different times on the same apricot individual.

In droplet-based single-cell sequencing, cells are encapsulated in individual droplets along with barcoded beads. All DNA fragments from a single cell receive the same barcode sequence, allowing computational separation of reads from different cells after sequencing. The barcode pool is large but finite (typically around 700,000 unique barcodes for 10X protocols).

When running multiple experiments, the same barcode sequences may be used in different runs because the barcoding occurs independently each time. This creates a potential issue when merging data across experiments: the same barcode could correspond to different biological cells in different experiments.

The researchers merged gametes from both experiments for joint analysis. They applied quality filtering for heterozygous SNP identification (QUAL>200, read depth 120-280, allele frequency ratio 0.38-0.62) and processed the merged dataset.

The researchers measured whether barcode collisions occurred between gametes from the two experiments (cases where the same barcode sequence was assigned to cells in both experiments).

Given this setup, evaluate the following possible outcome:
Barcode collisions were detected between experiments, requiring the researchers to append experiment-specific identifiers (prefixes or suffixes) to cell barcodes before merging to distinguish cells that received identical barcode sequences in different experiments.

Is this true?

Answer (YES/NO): NO